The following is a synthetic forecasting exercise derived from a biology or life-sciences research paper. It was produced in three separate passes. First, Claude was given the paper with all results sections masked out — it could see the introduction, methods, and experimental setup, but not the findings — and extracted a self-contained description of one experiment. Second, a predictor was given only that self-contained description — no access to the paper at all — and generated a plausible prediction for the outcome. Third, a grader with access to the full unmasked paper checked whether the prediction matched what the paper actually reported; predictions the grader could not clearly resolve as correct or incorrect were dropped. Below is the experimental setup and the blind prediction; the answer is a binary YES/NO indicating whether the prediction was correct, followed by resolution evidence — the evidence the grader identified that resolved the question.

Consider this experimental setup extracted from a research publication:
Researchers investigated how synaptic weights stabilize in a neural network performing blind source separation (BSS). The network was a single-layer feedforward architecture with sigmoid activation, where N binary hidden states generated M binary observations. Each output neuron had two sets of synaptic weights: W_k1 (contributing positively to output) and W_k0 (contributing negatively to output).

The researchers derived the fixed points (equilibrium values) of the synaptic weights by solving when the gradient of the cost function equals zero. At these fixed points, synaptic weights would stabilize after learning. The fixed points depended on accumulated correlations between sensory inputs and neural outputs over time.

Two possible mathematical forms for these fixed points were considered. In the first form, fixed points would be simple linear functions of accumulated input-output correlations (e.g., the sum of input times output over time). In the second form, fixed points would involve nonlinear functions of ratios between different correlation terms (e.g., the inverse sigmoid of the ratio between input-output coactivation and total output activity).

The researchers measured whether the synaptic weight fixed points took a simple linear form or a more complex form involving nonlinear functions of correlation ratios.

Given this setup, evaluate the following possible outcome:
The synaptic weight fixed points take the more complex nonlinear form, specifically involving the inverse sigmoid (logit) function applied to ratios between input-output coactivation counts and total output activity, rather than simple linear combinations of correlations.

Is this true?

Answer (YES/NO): YES